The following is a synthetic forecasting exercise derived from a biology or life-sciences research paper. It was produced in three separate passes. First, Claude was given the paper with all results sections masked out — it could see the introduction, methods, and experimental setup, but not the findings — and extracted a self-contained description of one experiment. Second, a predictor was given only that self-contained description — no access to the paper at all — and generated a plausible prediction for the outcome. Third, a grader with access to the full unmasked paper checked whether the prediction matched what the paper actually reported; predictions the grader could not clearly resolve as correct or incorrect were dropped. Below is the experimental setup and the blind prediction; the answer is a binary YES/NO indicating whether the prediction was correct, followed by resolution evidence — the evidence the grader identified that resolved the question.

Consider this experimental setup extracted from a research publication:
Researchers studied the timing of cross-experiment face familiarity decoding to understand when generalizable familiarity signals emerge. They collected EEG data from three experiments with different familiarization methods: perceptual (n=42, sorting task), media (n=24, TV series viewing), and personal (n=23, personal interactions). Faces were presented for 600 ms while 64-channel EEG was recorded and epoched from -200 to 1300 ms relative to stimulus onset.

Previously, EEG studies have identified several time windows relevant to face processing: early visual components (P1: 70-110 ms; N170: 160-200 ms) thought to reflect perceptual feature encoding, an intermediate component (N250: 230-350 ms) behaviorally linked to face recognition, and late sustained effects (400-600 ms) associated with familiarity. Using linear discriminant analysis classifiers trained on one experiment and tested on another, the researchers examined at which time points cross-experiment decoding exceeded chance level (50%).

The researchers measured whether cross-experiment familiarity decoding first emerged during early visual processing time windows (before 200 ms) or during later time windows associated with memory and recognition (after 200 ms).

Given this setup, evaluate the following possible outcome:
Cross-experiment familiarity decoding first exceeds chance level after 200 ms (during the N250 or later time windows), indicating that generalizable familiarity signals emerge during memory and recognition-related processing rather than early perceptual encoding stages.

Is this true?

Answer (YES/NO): NO